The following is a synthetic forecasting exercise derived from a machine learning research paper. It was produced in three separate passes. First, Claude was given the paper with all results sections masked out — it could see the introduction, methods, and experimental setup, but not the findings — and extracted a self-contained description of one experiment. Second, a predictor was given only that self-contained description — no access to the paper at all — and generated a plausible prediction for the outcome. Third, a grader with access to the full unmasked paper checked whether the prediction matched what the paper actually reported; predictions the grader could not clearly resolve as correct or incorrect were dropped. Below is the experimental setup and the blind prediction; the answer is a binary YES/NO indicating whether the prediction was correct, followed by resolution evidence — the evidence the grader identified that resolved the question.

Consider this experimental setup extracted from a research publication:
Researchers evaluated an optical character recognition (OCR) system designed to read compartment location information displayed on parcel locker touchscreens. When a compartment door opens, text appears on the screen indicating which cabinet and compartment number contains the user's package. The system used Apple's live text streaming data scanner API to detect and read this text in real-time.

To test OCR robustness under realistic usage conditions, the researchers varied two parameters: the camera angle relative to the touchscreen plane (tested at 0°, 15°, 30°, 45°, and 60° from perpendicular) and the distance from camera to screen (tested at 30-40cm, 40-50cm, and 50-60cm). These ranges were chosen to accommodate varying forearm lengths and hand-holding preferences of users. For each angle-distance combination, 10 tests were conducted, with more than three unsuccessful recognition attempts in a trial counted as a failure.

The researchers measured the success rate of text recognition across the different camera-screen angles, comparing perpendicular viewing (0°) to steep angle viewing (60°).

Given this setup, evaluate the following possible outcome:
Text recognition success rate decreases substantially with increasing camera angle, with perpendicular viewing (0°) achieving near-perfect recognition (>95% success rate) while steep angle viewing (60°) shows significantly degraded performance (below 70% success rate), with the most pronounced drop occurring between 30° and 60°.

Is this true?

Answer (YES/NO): NO